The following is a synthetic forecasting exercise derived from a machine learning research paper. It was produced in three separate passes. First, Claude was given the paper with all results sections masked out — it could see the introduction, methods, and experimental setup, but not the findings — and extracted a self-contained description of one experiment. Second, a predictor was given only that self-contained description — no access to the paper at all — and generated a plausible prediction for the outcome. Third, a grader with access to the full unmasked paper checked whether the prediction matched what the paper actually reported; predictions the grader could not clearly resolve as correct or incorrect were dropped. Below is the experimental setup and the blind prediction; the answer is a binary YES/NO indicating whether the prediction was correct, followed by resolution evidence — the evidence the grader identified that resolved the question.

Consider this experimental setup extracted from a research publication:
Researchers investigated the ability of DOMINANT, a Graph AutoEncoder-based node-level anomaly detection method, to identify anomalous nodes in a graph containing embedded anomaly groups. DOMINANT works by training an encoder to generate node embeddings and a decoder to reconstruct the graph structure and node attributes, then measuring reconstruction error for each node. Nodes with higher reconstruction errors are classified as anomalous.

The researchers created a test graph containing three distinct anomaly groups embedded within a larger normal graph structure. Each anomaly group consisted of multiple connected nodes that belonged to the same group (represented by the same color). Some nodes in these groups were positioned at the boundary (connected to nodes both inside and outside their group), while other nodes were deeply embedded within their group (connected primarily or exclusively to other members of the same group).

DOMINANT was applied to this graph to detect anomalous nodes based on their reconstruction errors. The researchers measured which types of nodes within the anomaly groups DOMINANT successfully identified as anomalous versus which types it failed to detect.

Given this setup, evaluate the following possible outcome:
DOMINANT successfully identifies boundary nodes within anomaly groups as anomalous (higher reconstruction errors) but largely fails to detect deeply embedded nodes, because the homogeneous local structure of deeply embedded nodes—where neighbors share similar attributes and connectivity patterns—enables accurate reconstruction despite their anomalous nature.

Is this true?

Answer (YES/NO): YES